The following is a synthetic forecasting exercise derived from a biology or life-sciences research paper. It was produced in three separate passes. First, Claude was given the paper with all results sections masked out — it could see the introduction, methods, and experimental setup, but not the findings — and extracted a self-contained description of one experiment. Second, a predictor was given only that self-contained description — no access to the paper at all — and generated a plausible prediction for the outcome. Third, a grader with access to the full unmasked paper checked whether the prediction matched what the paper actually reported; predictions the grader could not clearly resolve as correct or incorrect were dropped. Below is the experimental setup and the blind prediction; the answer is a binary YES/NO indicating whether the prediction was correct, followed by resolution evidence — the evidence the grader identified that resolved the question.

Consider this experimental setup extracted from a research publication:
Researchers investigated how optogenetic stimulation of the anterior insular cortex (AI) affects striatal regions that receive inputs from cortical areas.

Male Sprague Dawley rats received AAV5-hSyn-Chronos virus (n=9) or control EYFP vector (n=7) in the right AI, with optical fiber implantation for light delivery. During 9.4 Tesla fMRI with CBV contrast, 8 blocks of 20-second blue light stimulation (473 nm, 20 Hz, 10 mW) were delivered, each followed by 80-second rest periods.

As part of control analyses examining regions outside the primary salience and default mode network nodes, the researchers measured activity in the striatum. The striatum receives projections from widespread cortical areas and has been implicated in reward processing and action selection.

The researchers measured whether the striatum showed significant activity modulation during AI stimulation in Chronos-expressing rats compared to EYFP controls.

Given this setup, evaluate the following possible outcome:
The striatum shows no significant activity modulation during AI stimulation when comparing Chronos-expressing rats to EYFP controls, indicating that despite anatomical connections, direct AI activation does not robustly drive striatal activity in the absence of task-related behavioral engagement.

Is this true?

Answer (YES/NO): NO